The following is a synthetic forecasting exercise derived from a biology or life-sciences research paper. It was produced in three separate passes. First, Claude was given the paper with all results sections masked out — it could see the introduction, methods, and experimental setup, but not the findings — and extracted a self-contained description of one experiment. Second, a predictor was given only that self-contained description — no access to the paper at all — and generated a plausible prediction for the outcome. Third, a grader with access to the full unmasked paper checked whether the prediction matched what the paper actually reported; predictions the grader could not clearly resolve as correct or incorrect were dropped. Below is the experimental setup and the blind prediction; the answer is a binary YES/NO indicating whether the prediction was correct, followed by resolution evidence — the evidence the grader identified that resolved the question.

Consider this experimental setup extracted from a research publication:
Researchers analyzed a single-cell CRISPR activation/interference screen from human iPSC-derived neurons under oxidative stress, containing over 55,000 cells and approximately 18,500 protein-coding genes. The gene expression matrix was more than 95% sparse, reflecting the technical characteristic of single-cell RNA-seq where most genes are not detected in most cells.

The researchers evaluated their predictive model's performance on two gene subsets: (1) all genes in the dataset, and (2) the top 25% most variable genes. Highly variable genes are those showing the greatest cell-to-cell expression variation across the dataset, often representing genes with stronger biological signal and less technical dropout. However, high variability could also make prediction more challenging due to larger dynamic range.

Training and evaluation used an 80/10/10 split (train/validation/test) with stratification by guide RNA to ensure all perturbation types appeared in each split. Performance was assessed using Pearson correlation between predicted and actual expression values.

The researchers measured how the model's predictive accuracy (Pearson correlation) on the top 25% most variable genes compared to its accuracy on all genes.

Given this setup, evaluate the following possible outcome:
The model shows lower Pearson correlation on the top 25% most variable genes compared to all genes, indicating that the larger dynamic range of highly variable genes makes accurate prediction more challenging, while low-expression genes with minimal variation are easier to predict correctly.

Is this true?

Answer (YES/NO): NO